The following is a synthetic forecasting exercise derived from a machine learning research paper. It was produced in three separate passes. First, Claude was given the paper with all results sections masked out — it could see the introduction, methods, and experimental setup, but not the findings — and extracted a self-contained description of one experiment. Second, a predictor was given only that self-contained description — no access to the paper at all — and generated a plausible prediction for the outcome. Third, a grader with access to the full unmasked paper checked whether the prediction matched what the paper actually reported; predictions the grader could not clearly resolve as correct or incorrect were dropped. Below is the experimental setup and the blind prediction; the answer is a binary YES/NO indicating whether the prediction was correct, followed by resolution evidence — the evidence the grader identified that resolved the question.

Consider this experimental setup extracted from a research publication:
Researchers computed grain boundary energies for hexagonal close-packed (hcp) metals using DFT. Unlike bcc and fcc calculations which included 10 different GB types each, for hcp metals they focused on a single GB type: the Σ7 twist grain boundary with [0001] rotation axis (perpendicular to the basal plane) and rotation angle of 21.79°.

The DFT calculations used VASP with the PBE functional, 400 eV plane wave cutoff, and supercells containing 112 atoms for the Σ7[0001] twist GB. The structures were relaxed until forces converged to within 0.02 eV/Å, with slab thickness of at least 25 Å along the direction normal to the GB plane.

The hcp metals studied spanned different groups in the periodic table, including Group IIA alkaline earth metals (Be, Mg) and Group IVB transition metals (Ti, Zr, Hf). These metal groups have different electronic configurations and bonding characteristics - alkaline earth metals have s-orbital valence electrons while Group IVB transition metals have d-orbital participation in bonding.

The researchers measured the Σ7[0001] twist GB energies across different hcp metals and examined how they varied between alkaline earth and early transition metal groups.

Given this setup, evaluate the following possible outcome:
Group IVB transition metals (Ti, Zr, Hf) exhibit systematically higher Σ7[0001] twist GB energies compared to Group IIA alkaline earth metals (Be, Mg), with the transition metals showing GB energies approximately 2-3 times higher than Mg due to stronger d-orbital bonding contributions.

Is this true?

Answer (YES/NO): NO